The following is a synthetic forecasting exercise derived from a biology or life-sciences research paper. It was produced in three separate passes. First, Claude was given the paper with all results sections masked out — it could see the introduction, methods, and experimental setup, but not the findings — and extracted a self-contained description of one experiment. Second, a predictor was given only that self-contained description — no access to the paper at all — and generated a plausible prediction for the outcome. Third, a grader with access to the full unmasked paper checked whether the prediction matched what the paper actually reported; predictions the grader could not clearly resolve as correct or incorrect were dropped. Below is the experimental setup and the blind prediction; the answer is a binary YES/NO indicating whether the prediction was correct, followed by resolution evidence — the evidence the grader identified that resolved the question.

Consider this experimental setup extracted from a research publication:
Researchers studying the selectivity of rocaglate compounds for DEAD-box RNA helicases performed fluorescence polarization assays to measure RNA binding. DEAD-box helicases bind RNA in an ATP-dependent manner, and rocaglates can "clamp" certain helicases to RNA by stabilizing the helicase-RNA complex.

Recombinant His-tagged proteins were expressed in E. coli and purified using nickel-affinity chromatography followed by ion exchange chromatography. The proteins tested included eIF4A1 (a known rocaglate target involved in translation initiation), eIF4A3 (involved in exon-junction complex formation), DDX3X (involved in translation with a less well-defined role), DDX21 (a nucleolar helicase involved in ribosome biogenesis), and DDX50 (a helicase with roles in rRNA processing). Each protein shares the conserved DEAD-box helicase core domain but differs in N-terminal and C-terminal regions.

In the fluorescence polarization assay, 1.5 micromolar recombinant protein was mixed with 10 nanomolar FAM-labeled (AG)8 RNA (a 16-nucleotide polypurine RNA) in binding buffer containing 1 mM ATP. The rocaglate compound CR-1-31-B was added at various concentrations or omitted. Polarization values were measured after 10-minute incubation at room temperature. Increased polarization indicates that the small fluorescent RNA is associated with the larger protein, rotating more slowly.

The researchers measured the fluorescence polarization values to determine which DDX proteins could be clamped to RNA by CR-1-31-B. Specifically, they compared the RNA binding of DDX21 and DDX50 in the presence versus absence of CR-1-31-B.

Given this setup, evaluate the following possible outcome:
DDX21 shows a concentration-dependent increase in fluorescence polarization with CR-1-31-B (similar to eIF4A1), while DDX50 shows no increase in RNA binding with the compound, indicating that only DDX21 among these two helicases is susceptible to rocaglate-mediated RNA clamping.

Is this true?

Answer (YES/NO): NO